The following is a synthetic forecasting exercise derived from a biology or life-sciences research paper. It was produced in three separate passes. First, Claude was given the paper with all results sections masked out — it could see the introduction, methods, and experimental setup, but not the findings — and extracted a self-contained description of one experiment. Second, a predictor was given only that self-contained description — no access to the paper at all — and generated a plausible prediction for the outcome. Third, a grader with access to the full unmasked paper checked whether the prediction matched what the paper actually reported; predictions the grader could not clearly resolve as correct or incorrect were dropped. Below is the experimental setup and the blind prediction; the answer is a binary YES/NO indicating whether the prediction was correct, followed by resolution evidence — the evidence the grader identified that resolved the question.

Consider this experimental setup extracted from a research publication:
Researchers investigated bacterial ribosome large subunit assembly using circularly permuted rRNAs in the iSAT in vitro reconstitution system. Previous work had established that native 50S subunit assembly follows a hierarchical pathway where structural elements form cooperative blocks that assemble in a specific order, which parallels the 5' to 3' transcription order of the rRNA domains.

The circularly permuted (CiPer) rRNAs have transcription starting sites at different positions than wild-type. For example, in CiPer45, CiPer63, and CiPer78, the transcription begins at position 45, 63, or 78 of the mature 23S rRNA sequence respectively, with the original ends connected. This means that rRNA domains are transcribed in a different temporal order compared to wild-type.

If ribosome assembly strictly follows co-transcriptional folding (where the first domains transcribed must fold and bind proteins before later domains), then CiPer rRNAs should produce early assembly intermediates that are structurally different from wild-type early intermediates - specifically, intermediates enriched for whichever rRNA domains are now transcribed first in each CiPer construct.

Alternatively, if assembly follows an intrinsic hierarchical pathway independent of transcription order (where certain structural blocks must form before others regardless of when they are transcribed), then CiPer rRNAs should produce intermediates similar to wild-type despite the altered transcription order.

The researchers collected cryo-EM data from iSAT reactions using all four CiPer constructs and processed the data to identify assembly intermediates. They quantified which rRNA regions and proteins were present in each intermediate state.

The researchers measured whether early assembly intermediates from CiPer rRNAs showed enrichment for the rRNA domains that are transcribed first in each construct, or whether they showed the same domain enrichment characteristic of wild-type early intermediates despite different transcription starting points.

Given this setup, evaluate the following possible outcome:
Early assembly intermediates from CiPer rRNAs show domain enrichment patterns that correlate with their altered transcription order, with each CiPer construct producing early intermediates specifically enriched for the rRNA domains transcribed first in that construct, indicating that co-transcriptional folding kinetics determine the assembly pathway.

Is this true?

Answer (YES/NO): NO